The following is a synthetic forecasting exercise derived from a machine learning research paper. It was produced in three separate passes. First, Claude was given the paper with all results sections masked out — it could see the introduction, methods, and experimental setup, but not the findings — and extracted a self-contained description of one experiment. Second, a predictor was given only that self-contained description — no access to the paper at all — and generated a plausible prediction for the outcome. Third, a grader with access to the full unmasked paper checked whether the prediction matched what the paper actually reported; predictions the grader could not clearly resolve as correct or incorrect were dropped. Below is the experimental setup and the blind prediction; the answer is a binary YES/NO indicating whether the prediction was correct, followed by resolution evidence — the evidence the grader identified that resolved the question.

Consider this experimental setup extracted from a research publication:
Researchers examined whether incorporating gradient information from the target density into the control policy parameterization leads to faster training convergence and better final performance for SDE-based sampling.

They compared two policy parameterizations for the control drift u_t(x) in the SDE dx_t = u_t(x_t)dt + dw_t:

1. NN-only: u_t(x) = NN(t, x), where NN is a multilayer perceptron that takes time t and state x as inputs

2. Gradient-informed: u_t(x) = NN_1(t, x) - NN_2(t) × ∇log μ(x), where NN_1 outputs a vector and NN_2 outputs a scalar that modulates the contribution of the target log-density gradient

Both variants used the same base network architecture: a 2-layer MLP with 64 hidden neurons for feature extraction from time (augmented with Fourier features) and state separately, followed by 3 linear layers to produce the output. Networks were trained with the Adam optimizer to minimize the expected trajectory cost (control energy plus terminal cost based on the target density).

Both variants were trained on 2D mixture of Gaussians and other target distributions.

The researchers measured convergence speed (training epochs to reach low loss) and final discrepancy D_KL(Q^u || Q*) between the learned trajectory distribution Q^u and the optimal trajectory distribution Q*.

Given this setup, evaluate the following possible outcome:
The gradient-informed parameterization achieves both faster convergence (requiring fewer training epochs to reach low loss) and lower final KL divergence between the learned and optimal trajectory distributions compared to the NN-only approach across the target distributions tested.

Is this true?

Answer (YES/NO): NO